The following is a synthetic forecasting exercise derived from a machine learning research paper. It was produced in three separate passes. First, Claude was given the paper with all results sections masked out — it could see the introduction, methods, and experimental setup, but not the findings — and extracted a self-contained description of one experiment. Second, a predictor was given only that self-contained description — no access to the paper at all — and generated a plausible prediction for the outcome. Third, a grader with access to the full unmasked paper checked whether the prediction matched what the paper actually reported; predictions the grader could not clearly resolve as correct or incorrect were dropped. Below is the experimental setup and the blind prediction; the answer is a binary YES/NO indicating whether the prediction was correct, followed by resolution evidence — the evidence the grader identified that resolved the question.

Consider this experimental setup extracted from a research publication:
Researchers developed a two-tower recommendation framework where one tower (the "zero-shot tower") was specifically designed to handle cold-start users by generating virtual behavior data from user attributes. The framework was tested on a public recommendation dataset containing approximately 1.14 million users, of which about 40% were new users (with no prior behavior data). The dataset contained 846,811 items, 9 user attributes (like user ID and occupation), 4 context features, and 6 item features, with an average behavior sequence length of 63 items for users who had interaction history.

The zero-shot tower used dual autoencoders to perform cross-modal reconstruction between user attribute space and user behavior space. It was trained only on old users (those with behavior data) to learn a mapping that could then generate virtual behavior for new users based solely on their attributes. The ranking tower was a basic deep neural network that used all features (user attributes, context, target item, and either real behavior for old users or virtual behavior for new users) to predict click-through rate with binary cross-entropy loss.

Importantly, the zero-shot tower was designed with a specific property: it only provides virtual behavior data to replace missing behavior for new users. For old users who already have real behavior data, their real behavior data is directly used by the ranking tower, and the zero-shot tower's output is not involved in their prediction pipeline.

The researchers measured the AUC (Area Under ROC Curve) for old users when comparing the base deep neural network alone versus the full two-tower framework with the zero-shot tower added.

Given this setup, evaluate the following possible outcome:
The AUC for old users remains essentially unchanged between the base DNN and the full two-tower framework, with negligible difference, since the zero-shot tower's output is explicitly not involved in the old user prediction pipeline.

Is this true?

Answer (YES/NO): YES